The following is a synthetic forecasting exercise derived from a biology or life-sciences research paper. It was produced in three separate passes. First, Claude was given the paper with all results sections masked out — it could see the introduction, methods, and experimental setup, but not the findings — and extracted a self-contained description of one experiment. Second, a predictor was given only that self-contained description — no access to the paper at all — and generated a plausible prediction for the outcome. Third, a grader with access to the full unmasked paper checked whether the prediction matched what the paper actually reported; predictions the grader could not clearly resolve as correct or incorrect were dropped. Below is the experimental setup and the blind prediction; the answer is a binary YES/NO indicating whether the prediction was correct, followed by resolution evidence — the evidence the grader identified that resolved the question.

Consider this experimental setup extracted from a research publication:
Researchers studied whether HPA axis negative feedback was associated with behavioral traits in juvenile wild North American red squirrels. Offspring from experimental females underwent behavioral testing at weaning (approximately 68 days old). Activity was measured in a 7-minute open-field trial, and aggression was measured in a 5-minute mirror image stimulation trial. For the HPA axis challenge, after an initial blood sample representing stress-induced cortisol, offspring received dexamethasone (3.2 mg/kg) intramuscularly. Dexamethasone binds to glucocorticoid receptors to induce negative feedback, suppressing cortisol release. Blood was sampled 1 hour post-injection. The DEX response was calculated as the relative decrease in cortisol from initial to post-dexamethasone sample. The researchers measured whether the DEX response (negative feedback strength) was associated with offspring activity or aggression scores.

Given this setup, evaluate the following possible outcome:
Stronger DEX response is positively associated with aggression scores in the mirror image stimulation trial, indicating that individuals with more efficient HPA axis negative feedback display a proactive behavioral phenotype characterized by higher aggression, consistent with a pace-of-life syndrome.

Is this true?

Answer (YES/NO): NO